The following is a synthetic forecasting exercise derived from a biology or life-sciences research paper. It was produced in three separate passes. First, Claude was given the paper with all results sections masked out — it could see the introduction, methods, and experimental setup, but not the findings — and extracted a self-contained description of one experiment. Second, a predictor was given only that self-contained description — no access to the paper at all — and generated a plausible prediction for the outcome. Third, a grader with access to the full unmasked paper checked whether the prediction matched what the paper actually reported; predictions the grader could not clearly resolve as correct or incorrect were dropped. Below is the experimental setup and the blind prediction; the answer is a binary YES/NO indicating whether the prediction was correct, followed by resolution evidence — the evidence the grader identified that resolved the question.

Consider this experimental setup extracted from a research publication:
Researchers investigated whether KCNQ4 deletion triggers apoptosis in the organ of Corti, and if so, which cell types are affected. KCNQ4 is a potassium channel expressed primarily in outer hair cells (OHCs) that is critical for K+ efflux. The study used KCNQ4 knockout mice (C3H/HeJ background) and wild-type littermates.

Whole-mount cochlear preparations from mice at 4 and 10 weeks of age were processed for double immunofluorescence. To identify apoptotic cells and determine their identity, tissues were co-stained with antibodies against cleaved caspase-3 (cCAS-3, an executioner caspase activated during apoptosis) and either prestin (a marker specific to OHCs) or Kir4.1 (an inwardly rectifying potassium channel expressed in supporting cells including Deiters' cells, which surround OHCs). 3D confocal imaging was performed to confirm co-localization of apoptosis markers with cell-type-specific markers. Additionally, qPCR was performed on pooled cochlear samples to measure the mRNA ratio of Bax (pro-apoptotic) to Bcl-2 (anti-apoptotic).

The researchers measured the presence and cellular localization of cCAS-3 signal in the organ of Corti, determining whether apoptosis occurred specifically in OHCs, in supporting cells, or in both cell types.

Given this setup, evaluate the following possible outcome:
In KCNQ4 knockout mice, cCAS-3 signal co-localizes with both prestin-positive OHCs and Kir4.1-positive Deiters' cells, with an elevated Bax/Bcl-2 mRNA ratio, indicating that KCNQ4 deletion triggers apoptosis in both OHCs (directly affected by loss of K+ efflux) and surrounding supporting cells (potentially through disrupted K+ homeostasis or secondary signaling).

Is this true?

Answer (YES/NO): YES